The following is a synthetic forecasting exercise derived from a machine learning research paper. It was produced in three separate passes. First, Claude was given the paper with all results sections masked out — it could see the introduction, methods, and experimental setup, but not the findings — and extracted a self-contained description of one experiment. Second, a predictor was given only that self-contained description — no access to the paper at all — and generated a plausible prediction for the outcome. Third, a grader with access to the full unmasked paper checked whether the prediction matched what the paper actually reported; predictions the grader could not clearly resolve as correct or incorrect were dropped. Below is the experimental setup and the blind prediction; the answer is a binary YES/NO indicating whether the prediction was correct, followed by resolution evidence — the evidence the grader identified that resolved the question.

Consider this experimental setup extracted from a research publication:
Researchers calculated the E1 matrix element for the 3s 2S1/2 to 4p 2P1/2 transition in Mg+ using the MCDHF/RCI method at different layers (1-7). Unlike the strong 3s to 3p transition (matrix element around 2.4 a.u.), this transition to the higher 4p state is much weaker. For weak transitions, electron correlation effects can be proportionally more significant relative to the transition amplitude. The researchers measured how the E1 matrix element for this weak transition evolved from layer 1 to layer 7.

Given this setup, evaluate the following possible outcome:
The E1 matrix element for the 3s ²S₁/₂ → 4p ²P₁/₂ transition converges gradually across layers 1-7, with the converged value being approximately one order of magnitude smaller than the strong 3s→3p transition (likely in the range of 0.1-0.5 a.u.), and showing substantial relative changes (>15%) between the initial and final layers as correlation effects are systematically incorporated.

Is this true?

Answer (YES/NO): NO